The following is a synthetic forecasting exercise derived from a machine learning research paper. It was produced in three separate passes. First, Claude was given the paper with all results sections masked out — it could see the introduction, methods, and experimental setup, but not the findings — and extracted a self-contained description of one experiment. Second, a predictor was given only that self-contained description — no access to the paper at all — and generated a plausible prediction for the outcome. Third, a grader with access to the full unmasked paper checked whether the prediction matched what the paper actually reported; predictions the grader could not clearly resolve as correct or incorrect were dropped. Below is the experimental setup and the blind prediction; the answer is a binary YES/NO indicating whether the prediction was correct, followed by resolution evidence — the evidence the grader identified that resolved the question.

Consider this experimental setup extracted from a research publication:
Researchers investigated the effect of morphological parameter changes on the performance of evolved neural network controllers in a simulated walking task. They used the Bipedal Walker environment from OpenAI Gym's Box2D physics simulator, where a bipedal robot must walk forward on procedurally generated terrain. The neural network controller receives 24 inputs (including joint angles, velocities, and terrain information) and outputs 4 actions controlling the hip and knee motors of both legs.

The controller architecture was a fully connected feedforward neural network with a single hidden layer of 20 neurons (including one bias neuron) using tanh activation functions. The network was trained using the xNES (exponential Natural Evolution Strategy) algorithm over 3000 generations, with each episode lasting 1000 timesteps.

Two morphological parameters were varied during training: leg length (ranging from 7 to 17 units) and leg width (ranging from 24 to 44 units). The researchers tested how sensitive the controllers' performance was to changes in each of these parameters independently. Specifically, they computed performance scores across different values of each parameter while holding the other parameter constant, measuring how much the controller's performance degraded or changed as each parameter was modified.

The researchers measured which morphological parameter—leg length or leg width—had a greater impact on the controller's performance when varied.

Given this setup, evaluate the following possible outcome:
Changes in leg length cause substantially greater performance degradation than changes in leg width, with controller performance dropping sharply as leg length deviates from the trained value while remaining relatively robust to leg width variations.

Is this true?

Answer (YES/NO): YES